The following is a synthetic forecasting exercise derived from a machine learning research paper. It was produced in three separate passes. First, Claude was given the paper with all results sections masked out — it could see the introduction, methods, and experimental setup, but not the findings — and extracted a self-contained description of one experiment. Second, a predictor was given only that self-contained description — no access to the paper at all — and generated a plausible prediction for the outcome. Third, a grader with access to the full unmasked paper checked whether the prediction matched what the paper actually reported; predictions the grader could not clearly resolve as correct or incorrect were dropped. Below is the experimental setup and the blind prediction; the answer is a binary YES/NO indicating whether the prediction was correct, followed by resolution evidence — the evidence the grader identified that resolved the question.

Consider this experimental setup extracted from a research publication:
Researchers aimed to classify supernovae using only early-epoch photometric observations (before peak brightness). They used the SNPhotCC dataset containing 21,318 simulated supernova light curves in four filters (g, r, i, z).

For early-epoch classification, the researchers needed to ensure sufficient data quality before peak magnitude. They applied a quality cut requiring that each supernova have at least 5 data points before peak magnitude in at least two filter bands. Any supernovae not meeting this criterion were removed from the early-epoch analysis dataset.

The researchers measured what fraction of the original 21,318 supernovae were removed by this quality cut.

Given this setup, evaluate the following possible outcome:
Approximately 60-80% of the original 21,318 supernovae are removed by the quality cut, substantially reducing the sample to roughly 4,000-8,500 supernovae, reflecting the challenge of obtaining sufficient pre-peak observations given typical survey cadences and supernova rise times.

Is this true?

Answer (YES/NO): NO